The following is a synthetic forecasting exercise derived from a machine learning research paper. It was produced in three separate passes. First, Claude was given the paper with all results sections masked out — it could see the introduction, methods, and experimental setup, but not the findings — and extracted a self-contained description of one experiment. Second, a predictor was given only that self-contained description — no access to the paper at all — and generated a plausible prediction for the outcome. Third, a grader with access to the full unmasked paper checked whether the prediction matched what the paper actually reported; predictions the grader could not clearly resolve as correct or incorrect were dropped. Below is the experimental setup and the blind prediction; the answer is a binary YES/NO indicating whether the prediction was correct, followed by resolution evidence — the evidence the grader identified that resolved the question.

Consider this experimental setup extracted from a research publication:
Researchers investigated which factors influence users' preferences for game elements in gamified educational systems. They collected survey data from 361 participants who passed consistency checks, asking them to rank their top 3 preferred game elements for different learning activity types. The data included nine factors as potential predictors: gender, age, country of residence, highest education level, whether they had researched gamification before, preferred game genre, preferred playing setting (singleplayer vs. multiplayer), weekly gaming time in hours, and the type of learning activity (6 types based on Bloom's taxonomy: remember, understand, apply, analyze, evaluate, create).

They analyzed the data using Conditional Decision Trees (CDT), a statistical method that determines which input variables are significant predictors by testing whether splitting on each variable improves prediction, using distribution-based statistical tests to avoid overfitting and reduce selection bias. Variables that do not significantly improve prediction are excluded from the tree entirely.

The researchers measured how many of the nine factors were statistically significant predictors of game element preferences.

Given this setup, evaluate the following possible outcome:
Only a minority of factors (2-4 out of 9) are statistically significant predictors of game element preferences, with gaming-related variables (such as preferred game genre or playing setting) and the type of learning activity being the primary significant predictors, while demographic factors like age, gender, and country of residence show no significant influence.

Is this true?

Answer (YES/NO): NO